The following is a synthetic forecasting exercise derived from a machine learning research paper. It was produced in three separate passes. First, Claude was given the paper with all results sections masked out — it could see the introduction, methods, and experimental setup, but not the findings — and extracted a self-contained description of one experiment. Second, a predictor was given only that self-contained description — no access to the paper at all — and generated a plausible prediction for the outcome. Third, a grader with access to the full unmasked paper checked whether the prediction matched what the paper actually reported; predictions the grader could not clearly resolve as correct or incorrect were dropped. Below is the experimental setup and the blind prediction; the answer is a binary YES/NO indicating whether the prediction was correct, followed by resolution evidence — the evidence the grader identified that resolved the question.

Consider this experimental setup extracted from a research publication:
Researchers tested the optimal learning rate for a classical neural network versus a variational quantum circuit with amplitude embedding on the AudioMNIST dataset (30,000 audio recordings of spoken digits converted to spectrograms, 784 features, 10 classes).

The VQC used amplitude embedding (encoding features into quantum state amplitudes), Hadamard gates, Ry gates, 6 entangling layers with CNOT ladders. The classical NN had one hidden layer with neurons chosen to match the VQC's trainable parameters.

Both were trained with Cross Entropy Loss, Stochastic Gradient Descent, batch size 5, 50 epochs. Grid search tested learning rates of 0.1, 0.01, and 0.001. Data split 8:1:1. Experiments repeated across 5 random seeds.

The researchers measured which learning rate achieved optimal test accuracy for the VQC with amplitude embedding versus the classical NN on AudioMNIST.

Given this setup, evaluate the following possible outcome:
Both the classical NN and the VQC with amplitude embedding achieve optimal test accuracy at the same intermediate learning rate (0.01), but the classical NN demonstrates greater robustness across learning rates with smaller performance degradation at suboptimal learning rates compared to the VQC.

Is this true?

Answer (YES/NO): NO